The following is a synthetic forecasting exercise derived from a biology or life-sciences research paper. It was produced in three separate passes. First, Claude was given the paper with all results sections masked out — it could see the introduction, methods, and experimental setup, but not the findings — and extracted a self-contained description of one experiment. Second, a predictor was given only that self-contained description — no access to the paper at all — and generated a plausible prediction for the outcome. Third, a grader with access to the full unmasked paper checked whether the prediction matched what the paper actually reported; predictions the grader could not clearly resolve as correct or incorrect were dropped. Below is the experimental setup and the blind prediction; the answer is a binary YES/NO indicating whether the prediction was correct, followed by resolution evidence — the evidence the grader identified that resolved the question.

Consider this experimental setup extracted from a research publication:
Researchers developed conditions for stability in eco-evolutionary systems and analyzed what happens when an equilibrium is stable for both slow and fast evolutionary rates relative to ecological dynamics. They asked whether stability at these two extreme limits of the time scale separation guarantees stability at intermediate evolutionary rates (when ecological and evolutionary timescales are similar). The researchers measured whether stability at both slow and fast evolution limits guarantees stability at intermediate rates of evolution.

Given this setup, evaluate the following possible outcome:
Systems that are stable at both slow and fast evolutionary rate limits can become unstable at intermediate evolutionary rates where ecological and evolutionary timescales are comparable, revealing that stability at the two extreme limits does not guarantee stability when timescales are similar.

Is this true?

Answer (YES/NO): YES